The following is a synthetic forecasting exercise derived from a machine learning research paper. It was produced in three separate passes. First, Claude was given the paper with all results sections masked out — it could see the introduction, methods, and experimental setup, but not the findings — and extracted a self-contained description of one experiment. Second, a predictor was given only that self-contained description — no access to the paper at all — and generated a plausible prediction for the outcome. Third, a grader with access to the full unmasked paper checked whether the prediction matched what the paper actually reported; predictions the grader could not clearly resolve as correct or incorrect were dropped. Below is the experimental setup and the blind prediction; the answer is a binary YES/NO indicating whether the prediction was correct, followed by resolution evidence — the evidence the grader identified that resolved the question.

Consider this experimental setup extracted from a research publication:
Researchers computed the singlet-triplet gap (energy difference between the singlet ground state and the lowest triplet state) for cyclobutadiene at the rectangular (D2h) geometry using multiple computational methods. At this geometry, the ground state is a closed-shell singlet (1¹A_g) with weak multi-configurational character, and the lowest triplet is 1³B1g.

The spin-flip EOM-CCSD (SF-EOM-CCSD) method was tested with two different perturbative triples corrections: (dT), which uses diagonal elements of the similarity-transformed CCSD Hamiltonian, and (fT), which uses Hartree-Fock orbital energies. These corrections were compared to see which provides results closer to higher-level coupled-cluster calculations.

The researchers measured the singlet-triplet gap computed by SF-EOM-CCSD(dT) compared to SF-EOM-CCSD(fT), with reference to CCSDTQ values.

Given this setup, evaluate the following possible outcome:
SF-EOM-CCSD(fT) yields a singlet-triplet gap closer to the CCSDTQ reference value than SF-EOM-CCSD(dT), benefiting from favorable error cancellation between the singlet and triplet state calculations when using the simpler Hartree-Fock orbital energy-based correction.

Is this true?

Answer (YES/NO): NO